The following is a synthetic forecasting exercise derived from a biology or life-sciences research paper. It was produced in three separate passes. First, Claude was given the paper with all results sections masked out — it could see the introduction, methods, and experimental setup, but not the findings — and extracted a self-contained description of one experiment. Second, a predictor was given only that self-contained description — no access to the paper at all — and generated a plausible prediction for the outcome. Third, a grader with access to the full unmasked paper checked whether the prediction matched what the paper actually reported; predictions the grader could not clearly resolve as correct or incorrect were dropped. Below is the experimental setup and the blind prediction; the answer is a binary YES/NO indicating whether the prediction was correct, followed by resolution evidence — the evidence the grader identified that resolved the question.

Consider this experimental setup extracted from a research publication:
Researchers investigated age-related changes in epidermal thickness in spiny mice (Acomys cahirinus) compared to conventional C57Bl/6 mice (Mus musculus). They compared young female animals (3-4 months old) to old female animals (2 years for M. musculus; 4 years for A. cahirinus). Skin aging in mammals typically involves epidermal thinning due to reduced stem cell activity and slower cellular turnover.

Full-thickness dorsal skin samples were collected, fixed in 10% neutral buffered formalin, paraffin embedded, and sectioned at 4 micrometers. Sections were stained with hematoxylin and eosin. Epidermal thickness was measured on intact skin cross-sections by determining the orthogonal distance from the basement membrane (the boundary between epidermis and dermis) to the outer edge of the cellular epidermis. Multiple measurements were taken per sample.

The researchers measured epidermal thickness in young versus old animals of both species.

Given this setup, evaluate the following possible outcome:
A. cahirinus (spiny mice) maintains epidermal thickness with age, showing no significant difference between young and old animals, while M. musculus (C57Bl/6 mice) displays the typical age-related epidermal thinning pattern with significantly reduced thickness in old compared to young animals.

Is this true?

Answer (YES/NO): YES